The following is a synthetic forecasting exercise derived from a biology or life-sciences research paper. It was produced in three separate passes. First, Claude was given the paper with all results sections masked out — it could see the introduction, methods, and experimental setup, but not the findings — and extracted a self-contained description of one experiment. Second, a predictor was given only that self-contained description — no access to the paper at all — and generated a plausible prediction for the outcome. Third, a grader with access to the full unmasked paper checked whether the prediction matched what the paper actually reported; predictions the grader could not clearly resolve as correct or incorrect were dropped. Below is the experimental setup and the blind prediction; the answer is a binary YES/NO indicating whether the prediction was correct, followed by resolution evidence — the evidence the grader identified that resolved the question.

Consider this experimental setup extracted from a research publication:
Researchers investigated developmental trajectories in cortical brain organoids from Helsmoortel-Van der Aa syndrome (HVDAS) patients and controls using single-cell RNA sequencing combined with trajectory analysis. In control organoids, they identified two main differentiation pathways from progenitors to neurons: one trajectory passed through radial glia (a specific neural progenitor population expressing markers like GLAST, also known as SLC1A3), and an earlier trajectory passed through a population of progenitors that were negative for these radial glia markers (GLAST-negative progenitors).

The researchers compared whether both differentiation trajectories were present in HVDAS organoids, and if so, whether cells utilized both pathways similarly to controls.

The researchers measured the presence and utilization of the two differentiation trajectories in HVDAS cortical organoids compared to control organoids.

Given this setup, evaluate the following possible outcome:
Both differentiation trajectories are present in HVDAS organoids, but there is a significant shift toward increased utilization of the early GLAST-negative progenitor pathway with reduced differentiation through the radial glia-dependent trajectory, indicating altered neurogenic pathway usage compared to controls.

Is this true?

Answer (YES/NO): NO